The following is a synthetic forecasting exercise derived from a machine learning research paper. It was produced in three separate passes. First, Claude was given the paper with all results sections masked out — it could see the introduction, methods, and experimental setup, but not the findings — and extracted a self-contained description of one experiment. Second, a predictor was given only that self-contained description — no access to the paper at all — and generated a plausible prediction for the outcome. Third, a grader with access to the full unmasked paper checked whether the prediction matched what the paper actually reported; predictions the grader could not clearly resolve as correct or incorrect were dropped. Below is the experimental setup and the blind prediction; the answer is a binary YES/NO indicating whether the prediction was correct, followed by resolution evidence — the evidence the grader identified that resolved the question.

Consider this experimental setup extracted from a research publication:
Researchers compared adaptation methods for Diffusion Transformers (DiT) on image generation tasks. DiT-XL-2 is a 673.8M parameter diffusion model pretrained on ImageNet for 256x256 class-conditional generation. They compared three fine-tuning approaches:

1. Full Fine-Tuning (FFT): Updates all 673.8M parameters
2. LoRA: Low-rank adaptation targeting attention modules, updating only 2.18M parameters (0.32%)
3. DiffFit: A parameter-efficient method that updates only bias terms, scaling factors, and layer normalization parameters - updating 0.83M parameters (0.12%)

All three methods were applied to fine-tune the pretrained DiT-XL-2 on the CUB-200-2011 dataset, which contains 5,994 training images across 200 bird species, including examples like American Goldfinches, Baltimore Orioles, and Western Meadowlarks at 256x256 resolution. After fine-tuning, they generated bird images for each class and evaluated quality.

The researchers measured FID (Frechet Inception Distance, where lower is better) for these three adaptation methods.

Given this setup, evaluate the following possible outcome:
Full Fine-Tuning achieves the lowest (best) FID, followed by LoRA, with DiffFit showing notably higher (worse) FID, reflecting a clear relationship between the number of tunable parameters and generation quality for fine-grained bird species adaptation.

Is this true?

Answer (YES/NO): NO